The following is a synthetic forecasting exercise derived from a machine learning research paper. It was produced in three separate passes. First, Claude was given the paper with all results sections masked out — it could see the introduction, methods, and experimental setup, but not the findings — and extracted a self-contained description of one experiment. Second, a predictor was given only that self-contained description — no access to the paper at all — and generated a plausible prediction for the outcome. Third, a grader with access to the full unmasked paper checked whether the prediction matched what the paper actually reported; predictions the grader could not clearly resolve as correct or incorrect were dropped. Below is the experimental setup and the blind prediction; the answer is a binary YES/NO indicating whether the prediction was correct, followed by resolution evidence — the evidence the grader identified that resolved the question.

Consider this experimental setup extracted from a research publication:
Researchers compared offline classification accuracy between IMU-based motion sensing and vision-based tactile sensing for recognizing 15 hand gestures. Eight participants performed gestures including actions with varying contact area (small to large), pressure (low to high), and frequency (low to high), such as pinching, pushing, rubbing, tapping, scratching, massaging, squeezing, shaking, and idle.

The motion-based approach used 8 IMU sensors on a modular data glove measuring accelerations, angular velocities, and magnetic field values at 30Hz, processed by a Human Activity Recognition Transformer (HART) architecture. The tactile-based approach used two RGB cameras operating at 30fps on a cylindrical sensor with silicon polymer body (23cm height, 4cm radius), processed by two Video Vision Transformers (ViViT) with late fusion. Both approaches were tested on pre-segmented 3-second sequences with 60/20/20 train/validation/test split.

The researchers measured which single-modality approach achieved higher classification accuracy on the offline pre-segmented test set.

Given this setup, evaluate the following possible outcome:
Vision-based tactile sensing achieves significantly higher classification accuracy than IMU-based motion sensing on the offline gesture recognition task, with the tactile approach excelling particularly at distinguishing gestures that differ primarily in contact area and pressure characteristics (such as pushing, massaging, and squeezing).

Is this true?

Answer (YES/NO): NO